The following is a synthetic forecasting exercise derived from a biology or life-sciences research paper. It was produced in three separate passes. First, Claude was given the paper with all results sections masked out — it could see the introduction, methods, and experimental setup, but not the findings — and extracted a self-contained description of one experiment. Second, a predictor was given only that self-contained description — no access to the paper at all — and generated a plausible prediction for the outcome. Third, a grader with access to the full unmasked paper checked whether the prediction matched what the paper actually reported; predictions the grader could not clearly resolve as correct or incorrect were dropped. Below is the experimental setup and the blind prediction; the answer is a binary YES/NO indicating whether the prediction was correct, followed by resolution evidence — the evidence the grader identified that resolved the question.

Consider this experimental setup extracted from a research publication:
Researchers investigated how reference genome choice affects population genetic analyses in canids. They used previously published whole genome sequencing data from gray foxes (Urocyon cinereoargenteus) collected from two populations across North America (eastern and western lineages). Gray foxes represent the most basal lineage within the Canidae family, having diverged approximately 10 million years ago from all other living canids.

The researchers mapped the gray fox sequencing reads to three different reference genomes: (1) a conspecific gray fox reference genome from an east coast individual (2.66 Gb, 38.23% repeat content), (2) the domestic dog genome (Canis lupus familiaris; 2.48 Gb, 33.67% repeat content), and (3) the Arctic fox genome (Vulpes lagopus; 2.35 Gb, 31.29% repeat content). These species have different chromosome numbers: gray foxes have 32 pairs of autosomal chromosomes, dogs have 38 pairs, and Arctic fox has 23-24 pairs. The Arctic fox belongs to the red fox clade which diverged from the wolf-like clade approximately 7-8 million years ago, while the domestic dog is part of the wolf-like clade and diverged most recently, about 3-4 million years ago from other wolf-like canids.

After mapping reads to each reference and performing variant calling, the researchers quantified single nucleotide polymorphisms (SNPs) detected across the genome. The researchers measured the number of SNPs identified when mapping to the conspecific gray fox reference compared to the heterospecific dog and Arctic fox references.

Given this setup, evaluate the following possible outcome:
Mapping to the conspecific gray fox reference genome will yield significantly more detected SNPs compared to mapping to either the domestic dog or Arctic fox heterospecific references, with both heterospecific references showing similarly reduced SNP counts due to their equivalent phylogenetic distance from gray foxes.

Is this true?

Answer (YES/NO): YES